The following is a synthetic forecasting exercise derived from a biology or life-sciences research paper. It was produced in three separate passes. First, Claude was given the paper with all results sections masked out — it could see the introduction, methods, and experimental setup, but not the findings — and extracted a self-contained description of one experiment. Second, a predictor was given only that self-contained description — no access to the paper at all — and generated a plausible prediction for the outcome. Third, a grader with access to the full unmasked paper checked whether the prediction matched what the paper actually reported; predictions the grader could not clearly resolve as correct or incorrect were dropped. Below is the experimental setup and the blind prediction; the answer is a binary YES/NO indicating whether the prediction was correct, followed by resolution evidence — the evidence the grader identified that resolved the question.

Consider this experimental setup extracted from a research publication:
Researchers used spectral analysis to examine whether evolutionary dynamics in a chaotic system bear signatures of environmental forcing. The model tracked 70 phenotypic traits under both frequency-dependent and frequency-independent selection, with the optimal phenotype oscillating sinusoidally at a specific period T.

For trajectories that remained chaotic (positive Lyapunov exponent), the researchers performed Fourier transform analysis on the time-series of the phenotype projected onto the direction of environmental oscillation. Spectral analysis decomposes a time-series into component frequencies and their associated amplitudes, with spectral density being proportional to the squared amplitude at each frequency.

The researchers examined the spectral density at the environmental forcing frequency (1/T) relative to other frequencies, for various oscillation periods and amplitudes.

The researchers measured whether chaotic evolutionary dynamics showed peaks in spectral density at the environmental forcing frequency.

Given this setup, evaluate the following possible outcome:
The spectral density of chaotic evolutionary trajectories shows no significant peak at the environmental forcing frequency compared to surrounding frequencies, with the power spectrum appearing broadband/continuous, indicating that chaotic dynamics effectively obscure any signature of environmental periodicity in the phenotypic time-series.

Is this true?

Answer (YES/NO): NO